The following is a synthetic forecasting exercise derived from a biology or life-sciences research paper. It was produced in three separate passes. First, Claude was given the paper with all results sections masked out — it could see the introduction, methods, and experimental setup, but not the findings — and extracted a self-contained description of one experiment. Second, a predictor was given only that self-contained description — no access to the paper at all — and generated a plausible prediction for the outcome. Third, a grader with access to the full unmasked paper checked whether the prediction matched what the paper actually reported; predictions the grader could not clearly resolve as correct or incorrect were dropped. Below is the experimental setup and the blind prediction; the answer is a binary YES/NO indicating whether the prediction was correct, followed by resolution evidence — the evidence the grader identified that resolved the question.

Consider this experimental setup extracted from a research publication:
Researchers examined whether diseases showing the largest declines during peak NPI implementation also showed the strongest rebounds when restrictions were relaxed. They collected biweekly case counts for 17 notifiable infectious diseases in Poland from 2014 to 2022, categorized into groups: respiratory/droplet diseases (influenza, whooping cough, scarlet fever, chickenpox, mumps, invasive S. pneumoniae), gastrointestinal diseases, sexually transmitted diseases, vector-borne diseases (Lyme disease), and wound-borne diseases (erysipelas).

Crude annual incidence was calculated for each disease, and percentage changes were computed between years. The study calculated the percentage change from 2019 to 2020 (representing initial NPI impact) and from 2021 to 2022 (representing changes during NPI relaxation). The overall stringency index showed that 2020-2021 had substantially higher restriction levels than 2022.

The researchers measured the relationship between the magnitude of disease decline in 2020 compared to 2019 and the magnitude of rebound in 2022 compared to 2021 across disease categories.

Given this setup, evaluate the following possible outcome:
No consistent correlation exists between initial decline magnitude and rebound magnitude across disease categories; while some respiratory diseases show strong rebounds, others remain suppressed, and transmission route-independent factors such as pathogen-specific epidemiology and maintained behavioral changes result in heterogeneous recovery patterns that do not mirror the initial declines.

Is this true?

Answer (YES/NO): YES